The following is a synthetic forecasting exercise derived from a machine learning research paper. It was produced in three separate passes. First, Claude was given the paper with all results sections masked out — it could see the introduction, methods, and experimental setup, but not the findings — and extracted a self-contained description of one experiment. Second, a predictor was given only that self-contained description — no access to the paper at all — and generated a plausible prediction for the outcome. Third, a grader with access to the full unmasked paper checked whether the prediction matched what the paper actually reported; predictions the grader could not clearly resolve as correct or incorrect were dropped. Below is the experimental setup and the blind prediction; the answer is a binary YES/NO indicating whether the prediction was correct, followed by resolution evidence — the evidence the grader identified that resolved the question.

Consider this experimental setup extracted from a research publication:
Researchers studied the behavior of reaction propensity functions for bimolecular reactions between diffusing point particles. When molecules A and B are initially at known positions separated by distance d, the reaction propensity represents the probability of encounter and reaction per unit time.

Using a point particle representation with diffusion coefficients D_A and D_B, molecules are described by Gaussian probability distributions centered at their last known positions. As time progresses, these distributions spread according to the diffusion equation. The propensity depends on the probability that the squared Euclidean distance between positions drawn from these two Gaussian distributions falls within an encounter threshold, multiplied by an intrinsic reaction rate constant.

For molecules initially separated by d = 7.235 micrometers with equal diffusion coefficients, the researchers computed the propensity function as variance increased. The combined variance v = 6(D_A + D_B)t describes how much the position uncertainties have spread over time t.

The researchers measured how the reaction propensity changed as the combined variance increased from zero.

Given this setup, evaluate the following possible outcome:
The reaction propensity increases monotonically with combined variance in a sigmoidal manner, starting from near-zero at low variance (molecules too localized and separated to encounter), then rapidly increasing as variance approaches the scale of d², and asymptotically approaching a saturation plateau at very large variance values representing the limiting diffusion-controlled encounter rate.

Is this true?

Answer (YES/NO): NO